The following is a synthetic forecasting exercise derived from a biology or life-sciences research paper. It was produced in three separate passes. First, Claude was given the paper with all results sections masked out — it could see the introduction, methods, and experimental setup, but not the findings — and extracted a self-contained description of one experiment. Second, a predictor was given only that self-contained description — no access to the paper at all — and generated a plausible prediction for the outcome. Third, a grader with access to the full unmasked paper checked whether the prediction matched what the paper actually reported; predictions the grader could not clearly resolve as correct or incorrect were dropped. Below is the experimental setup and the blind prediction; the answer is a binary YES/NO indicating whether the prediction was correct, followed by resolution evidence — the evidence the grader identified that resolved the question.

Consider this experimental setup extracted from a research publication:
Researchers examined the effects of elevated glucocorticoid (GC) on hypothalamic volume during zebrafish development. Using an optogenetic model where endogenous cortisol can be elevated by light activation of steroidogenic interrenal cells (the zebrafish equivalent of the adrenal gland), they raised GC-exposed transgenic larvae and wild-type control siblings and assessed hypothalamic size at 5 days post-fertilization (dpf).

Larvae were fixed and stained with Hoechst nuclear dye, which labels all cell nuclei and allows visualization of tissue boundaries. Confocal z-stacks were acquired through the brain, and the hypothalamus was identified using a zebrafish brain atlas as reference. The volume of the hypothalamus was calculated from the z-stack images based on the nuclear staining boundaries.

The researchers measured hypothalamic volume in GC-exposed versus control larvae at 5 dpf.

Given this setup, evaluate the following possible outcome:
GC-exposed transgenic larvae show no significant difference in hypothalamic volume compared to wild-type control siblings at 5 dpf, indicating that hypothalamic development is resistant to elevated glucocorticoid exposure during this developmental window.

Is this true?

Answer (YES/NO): NO